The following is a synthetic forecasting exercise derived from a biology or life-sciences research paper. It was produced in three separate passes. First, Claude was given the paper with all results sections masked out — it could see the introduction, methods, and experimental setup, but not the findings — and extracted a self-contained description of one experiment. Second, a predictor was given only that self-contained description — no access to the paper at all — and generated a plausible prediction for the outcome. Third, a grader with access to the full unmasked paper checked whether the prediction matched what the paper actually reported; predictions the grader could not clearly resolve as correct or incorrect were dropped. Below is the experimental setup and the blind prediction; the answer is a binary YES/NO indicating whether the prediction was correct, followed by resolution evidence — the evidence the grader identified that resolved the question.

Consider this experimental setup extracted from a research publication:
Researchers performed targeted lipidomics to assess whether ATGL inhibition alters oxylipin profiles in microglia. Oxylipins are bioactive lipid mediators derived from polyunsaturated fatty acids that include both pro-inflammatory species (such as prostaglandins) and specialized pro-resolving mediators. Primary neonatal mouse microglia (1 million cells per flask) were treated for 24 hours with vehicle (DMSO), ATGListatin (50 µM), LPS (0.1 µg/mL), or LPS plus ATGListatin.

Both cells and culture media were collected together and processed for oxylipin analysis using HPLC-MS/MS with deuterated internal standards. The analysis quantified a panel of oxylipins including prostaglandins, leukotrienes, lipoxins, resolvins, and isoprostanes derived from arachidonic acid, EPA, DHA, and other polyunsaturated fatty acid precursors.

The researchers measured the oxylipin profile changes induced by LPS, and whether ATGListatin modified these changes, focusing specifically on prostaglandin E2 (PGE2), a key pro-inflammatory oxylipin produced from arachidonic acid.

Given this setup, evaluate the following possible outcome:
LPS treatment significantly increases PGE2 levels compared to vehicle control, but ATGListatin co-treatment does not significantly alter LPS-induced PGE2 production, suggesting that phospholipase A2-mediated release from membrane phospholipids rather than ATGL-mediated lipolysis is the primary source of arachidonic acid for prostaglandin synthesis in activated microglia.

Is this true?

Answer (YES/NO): NO